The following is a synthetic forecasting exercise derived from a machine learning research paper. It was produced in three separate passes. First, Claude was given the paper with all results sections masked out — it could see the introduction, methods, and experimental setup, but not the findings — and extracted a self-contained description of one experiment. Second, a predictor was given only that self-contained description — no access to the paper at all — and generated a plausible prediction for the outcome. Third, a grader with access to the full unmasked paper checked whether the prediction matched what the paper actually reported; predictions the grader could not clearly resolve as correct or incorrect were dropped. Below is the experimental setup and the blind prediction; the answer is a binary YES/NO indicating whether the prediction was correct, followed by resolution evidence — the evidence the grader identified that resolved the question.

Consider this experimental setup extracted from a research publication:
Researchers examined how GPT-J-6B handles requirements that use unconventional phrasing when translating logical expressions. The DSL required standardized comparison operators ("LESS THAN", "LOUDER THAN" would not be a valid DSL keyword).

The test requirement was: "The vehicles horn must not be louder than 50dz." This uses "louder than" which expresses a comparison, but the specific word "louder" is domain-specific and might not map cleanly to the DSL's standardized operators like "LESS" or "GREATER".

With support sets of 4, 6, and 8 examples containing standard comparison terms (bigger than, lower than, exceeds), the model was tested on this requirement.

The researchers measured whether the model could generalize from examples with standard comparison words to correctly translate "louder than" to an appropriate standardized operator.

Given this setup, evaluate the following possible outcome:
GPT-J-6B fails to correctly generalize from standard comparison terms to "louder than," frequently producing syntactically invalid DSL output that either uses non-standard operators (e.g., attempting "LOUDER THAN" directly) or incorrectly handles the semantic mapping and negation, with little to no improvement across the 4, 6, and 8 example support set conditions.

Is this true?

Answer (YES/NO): YES